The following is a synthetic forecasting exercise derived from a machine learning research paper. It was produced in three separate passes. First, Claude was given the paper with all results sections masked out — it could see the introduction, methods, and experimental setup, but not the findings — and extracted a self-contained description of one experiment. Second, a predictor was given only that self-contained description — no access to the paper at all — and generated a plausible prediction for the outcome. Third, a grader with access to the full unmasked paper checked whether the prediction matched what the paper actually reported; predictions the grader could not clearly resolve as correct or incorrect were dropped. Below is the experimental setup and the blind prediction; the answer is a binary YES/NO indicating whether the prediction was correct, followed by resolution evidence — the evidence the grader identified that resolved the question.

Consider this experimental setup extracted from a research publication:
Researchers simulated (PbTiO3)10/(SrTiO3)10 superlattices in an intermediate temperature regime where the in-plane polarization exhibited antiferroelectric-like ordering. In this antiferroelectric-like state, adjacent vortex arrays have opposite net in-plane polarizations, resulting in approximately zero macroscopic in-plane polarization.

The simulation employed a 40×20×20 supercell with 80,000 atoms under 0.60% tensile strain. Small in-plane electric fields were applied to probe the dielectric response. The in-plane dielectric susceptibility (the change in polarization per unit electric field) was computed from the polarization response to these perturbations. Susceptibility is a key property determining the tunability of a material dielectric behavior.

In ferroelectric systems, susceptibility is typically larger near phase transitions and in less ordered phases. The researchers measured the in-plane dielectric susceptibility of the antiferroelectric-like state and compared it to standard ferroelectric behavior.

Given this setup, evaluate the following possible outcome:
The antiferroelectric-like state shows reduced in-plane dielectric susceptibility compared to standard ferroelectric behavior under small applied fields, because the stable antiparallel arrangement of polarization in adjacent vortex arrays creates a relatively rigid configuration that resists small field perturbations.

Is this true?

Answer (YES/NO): NO